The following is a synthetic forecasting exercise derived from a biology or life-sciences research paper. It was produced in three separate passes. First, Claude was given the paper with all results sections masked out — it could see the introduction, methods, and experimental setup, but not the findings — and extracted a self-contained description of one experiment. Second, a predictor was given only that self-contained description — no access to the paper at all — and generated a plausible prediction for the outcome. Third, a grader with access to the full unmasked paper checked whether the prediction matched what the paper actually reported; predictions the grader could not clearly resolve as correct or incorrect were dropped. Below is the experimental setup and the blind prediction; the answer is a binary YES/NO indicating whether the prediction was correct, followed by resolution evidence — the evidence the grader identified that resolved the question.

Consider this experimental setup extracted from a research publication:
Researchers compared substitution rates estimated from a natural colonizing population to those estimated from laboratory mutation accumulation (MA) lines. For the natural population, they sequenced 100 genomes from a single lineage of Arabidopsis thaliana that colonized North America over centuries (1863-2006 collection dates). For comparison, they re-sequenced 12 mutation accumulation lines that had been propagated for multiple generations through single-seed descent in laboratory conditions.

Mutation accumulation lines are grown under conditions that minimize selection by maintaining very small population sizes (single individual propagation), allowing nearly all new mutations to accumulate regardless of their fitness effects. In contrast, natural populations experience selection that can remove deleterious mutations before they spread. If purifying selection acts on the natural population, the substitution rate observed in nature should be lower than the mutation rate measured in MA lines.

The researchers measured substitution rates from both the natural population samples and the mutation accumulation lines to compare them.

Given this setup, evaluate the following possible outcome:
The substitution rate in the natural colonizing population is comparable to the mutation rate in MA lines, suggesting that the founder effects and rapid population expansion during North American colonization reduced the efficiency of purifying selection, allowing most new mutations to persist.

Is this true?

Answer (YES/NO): NO